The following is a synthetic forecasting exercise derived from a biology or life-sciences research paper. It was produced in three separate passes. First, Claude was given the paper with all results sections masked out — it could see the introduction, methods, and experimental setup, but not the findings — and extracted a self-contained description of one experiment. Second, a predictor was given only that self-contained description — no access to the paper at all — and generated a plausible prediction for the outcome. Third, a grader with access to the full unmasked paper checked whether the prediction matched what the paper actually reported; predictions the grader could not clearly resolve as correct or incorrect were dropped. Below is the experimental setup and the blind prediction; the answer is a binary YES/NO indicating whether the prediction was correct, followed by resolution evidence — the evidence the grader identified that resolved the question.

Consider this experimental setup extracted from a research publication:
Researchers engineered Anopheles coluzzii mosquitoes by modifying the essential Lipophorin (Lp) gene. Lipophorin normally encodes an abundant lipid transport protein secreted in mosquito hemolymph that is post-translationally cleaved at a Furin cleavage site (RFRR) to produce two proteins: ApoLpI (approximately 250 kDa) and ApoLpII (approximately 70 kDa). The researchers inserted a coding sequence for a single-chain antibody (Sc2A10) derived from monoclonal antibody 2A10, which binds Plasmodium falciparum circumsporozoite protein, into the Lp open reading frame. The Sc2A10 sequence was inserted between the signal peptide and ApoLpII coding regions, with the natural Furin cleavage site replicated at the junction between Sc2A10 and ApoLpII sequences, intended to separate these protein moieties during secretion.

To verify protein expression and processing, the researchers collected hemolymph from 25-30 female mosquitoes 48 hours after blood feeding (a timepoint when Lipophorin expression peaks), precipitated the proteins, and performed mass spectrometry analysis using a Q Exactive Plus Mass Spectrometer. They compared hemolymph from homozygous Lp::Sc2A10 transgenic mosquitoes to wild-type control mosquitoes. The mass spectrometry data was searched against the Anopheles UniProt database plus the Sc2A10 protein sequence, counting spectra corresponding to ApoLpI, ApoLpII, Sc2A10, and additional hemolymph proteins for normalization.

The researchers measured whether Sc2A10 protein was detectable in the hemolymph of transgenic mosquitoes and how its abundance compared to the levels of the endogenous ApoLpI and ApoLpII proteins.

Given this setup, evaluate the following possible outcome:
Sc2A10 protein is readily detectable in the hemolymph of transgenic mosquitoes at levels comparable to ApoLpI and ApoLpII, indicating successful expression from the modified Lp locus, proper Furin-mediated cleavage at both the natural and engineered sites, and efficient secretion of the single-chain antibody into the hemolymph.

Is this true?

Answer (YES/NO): NO